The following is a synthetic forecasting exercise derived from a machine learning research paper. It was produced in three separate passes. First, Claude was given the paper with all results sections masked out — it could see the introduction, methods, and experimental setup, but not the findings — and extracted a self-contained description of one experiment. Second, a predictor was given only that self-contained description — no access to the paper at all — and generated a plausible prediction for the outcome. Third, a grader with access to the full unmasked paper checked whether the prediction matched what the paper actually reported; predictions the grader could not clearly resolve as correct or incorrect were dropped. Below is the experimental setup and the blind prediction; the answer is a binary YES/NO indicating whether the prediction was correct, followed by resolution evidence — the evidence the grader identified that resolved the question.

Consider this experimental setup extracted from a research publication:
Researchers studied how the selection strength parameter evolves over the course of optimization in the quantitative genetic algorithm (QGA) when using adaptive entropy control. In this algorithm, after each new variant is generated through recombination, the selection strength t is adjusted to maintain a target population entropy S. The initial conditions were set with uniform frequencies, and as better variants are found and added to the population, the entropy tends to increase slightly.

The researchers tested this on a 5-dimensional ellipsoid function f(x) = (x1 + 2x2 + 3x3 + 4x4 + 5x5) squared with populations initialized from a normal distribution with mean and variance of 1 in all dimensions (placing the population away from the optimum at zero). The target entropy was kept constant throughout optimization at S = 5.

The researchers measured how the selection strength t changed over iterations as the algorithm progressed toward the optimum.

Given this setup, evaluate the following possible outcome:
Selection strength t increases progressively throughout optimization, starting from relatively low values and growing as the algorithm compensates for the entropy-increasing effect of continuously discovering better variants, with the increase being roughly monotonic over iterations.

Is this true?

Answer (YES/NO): YES